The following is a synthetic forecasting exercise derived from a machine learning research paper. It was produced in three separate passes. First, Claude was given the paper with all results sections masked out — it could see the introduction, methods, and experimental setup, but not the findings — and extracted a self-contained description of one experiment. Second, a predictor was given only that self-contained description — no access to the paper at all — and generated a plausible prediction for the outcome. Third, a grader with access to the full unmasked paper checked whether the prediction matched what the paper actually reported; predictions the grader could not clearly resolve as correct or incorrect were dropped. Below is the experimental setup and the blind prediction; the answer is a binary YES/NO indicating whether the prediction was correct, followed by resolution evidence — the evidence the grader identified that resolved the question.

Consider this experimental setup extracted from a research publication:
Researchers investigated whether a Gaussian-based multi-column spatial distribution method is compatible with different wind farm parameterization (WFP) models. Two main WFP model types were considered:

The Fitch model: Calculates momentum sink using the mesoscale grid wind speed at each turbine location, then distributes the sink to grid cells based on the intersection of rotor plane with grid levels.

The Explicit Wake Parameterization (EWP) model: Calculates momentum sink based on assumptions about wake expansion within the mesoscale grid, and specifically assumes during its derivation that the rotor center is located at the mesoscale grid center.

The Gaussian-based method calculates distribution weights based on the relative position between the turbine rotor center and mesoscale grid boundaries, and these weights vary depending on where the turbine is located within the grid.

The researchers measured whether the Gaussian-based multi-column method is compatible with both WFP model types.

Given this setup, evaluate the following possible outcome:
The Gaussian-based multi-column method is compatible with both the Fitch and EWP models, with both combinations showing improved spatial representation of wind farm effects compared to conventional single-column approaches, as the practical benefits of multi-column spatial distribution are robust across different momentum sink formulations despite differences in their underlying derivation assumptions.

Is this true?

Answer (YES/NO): NO